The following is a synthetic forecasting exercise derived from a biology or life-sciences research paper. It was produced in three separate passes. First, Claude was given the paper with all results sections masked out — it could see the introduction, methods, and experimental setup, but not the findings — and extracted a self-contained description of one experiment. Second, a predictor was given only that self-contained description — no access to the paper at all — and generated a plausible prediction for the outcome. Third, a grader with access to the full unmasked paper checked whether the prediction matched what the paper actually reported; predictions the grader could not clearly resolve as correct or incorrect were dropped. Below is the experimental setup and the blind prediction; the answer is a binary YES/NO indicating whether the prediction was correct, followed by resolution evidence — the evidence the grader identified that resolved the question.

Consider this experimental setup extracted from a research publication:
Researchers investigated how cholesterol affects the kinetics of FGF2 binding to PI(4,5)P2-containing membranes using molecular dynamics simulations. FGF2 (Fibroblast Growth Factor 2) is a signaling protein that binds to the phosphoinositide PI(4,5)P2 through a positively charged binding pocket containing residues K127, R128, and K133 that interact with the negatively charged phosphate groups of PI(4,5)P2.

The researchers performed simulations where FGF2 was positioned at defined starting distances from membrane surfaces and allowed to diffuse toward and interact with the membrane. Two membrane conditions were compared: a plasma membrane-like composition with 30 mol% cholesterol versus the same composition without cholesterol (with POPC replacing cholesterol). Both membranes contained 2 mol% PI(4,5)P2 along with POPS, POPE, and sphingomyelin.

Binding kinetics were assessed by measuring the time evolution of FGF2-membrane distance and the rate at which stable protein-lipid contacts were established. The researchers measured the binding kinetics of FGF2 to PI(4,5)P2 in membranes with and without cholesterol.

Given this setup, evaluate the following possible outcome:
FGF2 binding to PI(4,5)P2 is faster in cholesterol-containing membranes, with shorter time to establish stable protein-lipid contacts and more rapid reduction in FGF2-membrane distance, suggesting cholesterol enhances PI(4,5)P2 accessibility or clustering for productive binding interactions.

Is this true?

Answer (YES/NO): YES